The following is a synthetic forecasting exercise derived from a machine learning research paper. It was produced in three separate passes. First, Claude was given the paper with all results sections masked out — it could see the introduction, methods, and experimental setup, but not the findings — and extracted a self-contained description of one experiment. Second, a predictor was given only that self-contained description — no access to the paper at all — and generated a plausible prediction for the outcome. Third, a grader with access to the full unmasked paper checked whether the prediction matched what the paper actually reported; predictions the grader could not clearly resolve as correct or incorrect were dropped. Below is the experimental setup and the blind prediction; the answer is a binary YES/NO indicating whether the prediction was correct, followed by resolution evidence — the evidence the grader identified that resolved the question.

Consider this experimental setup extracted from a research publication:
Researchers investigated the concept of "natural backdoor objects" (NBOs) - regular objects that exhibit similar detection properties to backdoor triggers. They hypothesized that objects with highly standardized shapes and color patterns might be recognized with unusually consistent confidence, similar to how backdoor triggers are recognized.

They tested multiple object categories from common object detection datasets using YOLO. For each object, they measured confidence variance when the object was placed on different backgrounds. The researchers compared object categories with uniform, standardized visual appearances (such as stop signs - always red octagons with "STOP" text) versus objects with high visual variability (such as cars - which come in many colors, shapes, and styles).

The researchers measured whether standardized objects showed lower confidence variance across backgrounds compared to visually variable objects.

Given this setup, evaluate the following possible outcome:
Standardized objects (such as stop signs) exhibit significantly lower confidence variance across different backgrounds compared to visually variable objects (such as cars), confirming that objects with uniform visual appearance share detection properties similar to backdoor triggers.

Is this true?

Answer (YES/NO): YES